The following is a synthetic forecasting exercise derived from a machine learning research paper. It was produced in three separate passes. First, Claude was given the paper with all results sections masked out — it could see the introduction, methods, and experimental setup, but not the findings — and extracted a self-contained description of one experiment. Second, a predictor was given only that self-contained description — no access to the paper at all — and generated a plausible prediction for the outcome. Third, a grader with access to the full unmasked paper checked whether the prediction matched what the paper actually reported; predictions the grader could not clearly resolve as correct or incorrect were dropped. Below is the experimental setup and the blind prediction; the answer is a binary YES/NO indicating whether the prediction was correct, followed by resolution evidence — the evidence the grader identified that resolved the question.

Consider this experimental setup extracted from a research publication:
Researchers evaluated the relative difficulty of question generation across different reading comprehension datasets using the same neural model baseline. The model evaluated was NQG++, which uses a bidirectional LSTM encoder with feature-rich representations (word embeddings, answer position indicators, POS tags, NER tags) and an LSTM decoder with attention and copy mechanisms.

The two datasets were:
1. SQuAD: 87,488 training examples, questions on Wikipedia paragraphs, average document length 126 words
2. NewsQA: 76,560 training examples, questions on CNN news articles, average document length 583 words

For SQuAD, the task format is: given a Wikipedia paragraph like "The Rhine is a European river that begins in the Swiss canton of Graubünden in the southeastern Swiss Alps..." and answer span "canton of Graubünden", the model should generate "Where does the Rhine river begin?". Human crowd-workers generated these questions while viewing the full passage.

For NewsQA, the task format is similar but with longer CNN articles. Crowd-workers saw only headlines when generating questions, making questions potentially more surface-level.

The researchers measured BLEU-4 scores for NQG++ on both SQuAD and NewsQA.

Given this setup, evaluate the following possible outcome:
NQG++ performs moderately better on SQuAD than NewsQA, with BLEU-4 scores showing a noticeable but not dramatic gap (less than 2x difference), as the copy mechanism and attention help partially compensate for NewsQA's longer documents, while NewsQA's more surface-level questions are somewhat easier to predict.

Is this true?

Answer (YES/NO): YES